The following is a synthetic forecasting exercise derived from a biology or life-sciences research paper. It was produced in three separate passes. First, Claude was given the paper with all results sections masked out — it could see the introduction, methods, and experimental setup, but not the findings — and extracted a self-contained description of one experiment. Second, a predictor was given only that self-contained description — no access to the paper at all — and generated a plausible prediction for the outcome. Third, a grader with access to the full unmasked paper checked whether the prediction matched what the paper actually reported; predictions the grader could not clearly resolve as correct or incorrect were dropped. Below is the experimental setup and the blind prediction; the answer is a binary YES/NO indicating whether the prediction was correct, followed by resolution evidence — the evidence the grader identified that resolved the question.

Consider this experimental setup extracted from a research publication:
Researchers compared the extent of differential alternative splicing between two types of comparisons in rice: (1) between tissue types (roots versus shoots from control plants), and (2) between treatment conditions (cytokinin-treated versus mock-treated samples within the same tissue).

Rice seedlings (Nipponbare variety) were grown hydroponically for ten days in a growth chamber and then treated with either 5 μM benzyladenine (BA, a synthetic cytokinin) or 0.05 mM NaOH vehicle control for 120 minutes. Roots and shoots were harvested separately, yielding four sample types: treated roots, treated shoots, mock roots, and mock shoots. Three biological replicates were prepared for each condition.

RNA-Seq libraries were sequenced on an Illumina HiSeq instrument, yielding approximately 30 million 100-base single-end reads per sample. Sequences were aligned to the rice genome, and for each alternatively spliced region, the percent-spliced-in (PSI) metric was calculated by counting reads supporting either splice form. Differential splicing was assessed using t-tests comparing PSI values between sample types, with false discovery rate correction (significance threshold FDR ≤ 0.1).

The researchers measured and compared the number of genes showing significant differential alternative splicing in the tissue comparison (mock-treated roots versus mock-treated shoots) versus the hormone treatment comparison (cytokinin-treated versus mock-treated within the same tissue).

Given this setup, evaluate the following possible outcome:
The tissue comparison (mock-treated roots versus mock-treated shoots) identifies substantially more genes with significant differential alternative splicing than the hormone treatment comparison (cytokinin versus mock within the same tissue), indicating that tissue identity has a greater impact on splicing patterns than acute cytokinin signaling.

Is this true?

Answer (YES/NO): YES